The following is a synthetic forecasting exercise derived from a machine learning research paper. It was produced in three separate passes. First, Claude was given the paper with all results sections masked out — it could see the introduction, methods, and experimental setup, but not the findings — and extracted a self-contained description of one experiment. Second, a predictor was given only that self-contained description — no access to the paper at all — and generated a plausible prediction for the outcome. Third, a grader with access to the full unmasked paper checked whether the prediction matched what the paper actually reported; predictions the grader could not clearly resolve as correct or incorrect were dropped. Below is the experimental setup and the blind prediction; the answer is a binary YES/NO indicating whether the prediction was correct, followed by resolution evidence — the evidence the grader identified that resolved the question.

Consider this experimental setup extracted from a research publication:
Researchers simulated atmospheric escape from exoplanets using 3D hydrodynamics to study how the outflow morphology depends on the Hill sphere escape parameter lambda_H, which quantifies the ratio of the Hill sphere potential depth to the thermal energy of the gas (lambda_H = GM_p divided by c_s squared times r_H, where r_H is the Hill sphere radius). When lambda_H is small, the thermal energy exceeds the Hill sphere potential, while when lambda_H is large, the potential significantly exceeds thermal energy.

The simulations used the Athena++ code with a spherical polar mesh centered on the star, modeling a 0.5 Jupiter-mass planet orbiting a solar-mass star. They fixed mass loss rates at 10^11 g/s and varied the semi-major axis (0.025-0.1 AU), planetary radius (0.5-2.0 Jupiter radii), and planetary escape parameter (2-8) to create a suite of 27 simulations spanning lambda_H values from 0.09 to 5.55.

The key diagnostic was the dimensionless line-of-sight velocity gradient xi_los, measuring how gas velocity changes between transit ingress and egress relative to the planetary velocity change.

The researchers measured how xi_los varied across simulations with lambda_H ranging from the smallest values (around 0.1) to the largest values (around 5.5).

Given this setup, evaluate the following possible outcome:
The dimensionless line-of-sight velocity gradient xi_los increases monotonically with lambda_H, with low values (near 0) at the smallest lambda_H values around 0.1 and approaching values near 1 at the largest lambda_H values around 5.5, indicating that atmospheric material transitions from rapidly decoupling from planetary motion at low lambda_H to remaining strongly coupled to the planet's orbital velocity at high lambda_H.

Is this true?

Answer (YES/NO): NO